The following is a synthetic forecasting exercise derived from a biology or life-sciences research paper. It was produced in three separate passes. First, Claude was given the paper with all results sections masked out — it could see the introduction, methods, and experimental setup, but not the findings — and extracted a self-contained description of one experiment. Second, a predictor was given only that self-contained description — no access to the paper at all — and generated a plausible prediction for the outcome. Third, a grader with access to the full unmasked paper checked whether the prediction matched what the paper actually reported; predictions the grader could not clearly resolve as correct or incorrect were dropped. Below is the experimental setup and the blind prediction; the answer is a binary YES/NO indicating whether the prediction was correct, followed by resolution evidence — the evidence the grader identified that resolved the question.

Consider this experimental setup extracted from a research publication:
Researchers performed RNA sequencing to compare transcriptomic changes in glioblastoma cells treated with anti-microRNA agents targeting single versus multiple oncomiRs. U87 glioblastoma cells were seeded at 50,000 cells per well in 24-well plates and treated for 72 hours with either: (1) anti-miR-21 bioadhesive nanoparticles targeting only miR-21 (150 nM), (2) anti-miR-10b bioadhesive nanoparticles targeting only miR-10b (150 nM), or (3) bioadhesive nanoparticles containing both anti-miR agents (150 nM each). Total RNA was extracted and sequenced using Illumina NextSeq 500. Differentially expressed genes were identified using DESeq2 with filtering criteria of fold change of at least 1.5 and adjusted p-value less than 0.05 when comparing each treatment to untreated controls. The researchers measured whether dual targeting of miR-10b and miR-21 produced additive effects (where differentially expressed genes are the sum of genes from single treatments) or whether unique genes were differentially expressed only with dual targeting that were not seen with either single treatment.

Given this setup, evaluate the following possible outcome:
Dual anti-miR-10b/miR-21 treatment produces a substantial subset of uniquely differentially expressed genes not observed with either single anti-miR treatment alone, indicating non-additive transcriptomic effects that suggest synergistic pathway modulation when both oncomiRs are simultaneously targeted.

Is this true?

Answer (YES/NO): YES